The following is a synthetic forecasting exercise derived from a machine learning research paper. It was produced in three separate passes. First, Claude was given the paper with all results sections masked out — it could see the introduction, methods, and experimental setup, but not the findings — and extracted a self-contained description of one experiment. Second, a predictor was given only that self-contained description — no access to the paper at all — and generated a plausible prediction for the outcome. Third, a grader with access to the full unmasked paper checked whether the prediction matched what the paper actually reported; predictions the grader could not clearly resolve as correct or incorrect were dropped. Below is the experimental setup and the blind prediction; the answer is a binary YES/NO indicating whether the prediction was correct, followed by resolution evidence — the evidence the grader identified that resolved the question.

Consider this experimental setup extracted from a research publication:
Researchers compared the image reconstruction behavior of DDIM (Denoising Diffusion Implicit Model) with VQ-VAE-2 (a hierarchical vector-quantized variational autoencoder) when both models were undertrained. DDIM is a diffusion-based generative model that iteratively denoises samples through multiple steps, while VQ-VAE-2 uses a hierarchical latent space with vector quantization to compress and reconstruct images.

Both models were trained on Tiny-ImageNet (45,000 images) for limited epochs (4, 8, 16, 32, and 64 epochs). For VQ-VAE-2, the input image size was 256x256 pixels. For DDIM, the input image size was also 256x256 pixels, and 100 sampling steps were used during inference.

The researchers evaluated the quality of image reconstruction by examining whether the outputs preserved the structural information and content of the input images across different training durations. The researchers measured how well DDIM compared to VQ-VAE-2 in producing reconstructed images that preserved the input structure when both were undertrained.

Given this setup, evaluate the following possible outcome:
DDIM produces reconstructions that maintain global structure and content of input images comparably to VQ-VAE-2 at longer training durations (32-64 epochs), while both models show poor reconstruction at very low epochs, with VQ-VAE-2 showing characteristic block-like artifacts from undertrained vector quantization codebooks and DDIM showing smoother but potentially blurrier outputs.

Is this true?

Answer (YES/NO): NO